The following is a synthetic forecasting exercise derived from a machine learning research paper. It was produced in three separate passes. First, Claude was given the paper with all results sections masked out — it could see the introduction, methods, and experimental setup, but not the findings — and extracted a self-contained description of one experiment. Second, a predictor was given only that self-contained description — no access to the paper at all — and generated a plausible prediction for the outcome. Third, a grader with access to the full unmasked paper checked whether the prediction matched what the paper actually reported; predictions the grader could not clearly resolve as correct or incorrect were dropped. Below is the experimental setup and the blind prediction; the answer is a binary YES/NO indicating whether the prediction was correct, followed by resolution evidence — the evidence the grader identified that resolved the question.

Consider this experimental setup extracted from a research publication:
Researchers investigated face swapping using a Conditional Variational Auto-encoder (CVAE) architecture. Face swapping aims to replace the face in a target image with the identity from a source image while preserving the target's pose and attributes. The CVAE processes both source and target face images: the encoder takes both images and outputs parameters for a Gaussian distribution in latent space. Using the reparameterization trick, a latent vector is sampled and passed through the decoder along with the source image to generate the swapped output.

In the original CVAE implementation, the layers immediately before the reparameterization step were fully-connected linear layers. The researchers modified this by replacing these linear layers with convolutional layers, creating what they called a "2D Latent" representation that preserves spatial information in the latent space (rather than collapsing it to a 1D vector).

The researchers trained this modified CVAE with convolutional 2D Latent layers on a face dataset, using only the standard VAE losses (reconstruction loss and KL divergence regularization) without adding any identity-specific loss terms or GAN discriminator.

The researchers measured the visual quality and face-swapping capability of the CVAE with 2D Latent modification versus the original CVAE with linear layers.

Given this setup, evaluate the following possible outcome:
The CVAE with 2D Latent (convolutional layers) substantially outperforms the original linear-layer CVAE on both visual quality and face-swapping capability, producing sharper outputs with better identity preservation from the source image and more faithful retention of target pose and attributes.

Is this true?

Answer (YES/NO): NO